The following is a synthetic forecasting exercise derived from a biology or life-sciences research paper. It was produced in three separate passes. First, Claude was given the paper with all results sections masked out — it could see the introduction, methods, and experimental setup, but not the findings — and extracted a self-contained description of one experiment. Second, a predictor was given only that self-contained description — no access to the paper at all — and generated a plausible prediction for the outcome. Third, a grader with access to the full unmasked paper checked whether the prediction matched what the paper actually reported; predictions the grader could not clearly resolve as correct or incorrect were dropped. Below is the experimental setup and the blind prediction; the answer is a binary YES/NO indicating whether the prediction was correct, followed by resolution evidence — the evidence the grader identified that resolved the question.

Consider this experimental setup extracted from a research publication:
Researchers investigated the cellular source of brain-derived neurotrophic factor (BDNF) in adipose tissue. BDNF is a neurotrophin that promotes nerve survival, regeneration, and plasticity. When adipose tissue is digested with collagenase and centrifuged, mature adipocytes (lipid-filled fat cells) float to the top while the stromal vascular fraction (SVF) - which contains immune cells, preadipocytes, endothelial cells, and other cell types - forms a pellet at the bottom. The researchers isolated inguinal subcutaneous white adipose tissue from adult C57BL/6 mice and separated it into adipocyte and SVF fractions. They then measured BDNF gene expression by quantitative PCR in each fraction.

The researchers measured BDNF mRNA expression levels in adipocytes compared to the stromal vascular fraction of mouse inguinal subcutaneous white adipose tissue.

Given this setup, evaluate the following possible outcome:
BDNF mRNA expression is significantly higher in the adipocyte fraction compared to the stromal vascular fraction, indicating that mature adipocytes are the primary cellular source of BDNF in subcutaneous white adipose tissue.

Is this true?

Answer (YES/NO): NO